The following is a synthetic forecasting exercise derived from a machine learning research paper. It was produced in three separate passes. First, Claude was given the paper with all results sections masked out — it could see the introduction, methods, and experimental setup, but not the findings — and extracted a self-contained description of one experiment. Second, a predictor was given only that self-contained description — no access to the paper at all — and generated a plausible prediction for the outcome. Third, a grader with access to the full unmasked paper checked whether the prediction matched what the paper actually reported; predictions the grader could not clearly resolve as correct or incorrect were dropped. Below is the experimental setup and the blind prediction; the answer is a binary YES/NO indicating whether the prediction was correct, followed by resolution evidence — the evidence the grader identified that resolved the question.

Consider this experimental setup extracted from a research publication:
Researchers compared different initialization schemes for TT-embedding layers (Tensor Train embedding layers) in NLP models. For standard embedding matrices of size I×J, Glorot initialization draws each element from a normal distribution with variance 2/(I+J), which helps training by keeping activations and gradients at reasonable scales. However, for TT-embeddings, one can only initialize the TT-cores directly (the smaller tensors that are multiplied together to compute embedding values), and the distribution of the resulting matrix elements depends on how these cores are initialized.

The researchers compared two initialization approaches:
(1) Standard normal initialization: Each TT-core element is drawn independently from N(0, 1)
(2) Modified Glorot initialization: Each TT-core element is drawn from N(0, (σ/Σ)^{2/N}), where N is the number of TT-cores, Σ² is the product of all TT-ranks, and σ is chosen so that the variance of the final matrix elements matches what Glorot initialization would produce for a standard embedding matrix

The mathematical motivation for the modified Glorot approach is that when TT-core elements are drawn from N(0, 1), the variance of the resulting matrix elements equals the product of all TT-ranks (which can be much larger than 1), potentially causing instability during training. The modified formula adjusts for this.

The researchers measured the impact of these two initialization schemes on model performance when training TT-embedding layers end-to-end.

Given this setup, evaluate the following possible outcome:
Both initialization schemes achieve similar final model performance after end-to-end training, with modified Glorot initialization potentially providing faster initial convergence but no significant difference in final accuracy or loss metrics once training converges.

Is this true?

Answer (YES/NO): NO